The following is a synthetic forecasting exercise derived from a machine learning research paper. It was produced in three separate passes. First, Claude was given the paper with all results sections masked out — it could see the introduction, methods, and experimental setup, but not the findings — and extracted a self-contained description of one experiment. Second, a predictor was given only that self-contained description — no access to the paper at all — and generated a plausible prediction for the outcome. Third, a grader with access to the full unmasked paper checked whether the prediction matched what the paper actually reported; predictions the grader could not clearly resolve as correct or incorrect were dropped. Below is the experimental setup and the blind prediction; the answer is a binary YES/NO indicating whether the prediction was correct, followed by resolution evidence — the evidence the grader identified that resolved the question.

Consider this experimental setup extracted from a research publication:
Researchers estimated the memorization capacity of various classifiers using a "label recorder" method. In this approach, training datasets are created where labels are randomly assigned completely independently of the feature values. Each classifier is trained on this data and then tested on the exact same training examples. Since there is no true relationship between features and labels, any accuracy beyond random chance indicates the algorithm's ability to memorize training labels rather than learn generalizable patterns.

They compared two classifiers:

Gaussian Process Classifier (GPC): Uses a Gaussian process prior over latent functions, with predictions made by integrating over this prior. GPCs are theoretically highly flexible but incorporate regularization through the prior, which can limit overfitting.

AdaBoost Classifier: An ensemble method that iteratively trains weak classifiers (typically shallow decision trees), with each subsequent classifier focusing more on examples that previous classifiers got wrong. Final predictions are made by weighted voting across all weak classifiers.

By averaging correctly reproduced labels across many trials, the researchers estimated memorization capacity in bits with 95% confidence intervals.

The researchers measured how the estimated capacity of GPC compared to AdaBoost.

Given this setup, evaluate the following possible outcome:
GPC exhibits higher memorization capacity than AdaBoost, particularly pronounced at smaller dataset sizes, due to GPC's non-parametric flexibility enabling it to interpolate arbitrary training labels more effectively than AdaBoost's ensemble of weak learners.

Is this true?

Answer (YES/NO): NO